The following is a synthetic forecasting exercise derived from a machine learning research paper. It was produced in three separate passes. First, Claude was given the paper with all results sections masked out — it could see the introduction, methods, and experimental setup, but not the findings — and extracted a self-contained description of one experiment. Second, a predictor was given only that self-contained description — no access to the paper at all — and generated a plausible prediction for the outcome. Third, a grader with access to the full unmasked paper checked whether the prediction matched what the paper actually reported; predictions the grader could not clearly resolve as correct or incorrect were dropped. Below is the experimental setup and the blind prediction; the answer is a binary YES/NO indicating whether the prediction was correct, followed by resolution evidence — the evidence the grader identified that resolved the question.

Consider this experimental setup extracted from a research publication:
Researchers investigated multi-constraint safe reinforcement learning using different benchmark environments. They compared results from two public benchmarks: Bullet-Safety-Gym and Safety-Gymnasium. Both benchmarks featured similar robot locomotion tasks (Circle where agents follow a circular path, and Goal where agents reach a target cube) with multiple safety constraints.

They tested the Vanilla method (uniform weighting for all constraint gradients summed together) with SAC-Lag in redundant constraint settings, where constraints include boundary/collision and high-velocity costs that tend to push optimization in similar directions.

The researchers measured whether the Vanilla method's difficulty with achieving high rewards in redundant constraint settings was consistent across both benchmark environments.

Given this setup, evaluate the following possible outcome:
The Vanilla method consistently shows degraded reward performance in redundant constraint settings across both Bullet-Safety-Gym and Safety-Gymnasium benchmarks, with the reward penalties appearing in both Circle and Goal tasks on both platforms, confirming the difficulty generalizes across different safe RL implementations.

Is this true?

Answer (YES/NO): YES